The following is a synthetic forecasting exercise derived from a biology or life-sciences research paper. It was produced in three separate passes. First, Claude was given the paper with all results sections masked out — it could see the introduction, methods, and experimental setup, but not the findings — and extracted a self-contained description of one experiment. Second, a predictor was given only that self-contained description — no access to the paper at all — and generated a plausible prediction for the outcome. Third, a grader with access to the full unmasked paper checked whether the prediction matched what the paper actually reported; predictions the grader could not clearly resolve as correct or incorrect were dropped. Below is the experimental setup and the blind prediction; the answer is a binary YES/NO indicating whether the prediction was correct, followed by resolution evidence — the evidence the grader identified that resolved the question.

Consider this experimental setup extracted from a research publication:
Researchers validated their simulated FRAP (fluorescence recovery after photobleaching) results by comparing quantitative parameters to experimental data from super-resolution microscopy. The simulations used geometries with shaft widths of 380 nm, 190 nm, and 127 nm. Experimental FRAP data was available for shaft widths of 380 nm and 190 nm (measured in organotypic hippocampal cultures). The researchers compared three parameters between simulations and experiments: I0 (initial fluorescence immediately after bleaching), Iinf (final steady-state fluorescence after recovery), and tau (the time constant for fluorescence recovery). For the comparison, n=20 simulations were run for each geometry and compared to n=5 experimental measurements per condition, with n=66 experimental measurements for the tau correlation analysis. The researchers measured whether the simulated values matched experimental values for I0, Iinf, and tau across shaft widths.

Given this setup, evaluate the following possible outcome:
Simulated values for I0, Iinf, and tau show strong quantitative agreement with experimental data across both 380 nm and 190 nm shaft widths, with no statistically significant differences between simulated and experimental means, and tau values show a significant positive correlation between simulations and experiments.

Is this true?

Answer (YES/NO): NO